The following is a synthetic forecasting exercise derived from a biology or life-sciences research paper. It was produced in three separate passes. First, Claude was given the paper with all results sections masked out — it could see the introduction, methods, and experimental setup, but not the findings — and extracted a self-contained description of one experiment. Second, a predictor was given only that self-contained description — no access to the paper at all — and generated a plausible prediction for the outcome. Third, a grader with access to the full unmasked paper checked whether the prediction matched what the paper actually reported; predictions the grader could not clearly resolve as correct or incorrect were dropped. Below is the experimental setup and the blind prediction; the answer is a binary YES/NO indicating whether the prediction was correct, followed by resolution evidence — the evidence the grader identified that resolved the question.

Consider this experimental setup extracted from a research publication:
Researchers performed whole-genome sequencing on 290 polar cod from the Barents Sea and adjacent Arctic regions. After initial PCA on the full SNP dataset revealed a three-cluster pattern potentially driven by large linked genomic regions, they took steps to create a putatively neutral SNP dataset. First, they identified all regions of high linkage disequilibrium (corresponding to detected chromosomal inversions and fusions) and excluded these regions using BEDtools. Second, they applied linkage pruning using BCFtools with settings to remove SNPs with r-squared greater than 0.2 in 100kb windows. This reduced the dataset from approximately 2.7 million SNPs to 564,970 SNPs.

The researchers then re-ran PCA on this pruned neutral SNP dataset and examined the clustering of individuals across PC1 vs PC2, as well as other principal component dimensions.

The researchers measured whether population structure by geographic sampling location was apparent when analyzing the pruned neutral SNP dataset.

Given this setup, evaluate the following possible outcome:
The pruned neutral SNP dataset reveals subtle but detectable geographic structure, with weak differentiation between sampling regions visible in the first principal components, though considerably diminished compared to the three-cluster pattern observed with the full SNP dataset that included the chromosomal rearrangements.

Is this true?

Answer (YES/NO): NO